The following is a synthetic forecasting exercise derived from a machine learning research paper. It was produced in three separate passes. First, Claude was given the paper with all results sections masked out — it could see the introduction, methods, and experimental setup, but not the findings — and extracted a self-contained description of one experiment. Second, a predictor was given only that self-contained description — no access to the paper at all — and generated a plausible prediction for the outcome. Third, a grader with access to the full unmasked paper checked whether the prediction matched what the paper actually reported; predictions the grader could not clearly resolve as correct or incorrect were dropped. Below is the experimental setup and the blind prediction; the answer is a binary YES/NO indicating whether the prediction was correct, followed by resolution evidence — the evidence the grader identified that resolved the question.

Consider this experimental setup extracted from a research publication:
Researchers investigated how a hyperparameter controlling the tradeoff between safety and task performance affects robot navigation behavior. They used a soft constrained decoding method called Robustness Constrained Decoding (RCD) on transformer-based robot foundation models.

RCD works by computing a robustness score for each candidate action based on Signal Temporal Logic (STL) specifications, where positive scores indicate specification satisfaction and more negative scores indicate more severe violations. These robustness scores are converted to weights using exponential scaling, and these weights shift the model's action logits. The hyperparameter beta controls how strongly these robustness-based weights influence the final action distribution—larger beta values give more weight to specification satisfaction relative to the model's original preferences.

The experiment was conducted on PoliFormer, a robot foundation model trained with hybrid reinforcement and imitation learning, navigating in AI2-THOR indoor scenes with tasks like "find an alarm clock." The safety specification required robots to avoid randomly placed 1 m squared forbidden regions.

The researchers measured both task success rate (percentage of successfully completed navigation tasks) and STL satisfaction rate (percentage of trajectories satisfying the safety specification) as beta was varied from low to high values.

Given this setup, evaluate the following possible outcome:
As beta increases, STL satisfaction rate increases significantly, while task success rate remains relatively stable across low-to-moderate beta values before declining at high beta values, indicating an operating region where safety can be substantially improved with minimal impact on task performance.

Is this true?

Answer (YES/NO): NO